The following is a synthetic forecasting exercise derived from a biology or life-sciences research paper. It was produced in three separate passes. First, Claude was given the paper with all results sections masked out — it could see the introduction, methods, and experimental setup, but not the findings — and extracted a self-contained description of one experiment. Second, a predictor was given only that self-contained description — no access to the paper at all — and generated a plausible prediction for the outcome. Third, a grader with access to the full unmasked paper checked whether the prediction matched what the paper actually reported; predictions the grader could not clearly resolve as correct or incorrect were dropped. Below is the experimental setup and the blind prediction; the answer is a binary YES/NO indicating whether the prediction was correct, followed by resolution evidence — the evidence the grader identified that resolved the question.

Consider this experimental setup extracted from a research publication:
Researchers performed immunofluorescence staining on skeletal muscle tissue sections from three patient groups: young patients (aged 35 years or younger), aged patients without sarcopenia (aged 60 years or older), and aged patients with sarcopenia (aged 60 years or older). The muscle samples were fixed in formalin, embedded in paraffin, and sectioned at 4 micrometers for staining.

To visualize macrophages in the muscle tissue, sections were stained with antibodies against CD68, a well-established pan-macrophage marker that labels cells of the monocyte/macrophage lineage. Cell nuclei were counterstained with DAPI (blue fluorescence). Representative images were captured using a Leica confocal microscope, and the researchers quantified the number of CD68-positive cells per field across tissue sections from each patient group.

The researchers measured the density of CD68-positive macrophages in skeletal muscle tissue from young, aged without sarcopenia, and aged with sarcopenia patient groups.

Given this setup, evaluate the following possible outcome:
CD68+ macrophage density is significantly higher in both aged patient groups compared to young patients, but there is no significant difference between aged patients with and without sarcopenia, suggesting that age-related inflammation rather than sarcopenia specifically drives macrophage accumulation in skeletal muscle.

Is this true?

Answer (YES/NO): YES